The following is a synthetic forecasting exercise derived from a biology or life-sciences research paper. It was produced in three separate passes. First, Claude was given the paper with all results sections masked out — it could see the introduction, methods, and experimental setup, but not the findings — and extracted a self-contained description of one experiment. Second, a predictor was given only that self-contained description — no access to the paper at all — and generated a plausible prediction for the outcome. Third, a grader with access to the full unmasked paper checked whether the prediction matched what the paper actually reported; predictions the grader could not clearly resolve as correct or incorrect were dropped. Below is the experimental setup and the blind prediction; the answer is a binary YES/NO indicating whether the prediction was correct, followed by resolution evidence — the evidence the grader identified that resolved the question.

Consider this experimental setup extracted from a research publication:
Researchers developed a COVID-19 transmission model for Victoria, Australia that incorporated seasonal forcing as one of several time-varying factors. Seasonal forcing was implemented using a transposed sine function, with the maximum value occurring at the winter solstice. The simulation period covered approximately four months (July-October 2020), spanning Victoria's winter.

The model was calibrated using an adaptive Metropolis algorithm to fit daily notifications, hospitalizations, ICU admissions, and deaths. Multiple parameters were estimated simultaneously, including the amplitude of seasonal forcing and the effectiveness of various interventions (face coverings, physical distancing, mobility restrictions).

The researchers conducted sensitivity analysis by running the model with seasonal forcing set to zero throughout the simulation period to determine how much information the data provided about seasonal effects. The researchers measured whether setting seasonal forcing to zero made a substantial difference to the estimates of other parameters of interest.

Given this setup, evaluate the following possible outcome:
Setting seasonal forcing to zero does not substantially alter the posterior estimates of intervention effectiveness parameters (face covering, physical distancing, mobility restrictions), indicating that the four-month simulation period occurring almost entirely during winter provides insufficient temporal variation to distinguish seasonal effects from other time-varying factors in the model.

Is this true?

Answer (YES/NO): YES